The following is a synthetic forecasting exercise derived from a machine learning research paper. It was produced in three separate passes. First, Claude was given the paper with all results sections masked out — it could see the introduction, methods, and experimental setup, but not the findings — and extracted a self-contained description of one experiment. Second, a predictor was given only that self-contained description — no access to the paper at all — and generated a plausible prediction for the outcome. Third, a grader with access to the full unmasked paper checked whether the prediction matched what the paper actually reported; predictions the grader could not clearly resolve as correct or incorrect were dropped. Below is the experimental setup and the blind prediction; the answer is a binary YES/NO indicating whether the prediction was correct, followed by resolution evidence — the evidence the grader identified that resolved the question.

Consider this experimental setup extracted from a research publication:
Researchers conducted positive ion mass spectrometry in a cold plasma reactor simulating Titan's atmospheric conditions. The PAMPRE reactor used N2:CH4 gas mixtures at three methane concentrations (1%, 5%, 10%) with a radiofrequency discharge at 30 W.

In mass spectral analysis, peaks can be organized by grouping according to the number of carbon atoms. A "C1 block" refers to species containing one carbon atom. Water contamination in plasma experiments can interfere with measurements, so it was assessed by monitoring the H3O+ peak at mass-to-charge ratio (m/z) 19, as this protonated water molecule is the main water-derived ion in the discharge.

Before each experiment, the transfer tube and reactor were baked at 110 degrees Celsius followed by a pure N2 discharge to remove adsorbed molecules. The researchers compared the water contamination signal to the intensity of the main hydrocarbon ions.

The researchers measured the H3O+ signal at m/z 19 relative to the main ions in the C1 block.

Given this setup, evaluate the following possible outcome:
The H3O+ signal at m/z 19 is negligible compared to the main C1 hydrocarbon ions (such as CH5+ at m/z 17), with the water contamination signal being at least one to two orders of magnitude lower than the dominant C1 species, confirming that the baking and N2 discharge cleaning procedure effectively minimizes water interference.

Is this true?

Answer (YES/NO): YES